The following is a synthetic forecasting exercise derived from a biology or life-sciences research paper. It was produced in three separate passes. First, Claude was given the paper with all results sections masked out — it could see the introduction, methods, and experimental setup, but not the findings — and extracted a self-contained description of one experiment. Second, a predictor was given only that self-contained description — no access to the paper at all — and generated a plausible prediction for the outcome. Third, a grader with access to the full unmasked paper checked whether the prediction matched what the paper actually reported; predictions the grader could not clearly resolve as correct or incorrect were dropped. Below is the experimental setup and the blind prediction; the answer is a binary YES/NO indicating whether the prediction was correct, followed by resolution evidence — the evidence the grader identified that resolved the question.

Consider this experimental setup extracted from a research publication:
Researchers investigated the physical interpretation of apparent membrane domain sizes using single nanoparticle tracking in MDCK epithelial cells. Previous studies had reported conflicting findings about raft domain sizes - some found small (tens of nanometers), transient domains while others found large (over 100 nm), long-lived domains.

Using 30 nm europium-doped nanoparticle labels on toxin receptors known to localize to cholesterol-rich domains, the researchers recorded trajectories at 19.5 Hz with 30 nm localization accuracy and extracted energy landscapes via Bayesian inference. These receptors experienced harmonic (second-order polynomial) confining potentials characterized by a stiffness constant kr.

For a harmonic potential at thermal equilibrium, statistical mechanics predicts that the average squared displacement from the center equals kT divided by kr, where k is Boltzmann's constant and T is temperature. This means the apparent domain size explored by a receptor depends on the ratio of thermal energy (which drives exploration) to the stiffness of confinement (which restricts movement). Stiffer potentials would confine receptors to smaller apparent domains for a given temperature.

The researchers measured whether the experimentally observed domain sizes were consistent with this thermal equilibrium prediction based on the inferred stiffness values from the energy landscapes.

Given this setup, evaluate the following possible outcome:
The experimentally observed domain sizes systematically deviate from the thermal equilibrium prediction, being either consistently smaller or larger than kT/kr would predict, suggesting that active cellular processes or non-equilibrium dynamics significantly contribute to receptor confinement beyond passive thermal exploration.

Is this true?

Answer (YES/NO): NO